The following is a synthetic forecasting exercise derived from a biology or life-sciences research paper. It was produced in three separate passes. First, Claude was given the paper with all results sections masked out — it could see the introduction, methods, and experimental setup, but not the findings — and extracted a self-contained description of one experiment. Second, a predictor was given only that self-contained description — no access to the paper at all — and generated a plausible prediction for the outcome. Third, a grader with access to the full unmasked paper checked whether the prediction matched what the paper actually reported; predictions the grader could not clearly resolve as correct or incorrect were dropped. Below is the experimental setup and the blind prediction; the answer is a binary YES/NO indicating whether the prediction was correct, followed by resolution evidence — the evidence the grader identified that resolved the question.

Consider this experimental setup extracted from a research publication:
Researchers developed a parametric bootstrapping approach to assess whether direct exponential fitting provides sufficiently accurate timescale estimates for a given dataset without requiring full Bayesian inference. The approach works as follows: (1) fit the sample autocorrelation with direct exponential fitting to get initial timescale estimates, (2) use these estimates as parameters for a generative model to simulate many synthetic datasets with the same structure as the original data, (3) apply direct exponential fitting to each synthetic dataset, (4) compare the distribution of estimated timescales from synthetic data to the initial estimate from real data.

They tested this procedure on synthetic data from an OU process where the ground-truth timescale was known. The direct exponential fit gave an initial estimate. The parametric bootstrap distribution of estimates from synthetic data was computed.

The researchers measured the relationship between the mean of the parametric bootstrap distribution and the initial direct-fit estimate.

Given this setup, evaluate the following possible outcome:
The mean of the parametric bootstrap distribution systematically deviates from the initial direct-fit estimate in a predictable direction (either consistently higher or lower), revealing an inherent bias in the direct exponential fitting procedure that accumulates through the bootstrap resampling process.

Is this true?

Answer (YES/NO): NO